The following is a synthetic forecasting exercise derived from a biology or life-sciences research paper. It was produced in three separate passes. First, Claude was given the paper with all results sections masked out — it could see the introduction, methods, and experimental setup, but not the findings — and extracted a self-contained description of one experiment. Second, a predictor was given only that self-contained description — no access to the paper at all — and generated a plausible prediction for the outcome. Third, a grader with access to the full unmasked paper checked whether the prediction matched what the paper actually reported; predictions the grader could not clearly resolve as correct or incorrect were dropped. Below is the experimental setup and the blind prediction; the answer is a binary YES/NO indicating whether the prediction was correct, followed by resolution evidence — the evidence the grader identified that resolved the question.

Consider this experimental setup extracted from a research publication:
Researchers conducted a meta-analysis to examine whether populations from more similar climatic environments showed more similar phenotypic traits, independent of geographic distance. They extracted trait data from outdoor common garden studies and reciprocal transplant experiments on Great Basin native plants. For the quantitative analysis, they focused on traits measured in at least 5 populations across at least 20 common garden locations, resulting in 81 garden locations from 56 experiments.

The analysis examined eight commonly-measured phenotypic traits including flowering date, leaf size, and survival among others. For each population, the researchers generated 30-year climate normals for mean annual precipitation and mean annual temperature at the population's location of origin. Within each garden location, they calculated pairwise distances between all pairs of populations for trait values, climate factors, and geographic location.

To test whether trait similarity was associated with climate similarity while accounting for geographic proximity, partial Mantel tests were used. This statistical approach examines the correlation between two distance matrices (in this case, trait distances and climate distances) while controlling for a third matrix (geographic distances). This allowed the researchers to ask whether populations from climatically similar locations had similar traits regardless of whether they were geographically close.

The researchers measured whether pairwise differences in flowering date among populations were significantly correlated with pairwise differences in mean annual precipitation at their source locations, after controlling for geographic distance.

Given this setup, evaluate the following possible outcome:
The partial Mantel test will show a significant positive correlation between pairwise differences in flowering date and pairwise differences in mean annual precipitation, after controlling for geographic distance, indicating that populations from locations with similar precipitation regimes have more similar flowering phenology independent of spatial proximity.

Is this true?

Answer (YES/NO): YES